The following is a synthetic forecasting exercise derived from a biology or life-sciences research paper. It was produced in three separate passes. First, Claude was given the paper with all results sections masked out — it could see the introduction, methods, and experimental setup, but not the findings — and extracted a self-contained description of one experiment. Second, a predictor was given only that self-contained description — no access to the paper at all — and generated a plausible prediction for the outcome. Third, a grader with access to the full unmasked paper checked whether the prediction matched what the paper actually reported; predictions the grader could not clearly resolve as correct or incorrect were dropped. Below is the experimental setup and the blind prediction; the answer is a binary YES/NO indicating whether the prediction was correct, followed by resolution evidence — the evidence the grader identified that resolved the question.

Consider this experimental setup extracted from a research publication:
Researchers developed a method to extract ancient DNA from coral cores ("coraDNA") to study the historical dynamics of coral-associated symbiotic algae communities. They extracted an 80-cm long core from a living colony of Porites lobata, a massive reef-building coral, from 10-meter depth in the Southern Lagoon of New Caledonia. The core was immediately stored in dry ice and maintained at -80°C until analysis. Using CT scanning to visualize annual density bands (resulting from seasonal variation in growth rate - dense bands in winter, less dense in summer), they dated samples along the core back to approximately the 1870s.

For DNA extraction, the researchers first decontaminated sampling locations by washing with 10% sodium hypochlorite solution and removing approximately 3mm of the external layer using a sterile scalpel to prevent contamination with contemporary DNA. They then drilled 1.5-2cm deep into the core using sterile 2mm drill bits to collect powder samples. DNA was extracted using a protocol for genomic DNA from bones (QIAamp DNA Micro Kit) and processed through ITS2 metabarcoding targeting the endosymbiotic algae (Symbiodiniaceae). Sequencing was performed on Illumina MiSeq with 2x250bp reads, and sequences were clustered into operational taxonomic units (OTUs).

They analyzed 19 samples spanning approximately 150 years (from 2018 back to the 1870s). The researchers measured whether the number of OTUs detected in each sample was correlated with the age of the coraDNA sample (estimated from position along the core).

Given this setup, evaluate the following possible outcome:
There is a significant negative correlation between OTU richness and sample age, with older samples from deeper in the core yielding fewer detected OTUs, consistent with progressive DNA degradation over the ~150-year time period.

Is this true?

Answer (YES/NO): NO